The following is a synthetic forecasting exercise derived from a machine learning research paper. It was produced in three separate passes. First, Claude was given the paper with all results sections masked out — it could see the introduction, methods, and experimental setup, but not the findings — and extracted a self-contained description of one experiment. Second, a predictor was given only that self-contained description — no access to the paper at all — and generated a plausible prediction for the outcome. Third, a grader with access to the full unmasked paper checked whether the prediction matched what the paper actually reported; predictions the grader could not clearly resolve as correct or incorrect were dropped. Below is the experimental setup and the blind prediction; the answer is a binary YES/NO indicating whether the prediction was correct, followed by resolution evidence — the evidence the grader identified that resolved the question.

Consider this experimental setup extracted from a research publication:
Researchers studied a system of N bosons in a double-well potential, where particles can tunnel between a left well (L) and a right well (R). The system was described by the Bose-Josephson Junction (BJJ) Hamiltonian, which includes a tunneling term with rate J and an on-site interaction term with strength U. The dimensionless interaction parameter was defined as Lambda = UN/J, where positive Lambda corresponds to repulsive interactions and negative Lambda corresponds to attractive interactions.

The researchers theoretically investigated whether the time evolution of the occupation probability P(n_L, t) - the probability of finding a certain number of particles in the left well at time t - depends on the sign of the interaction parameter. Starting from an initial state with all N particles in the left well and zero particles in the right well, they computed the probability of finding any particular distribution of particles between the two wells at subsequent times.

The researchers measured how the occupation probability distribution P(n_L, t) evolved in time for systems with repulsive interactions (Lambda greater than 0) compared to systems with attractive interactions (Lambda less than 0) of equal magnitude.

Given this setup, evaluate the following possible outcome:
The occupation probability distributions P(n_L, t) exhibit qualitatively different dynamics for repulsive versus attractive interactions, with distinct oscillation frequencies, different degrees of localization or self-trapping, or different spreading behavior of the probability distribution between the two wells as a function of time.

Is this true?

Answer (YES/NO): NO